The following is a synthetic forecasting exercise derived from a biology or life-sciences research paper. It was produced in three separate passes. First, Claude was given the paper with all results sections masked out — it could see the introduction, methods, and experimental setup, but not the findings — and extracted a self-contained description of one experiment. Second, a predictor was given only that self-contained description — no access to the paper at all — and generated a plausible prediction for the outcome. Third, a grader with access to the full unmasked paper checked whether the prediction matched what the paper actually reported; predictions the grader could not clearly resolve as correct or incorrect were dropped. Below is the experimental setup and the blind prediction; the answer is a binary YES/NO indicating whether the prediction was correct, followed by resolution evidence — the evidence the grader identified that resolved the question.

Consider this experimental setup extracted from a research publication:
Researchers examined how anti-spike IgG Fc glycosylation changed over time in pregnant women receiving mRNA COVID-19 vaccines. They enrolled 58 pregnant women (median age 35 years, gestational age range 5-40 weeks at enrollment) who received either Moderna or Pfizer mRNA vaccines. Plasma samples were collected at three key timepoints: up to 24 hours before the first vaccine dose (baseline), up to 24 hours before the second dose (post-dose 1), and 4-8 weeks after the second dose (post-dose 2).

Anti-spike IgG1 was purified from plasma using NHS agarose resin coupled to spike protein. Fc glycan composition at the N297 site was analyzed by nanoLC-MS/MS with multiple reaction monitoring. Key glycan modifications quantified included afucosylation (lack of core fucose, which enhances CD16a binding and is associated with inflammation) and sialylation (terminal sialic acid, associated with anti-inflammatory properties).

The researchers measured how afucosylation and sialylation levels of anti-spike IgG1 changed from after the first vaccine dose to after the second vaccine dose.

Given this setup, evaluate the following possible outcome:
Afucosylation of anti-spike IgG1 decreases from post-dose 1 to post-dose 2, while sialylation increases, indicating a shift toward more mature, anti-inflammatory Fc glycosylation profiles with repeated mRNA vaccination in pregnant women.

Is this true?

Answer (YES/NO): NO